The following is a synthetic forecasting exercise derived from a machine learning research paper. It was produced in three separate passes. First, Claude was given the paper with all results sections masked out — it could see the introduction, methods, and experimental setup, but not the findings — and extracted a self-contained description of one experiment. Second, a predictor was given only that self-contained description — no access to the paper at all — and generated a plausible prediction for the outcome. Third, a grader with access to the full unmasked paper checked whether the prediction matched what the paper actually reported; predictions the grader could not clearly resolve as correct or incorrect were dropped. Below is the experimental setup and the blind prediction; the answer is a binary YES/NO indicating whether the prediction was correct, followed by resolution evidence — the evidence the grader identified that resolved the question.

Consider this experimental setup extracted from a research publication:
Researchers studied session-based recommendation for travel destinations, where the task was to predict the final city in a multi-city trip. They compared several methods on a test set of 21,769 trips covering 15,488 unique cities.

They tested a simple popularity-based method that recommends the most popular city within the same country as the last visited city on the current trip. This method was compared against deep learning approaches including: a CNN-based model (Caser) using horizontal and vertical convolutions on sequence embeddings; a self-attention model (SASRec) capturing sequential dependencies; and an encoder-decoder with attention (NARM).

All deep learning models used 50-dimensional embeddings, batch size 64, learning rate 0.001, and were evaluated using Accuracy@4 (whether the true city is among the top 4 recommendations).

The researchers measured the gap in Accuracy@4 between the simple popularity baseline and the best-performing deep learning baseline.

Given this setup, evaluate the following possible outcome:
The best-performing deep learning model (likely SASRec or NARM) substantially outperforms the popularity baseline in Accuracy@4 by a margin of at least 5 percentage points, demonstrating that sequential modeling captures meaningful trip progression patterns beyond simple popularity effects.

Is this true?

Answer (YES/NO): YES